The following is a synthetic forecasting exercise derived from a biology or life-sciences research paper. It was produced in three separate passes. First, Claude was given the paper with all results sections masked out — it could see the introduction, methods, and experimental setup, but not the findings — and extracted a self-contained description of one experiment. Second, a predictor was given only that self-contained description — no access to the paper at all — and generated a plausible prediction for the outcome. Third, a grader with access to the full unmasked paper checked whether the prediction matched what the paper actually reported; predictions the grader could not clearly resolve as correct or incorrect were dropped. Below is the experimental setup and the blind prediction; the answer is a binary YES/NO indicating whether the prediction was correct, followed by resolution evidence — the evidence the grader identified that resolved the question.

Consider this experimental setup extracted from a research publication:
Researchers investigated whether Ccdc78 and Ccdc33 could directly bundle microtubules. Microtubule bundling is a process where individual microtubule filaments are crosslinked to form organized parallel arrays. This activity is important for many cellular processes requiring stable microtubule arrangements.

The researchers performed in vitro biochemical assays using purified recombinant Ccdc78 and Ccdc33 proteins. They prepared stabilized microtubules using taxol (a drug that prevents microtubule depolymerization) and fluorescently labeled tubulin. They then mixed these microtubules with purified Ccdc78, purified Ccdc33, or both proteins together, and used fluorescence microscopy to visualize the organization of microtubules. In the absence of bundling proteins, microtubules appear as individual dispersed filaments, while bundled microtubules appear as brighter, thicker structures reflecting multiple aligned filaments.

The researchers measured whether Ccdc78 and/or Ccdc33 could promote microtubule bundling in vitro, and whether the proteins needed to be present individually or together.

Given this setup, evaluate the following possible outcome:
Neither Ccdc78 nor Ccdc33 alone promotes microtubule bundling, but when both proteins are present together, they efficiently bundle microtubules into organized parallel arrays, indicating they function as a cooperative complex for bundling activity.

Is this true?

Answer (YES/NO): NO